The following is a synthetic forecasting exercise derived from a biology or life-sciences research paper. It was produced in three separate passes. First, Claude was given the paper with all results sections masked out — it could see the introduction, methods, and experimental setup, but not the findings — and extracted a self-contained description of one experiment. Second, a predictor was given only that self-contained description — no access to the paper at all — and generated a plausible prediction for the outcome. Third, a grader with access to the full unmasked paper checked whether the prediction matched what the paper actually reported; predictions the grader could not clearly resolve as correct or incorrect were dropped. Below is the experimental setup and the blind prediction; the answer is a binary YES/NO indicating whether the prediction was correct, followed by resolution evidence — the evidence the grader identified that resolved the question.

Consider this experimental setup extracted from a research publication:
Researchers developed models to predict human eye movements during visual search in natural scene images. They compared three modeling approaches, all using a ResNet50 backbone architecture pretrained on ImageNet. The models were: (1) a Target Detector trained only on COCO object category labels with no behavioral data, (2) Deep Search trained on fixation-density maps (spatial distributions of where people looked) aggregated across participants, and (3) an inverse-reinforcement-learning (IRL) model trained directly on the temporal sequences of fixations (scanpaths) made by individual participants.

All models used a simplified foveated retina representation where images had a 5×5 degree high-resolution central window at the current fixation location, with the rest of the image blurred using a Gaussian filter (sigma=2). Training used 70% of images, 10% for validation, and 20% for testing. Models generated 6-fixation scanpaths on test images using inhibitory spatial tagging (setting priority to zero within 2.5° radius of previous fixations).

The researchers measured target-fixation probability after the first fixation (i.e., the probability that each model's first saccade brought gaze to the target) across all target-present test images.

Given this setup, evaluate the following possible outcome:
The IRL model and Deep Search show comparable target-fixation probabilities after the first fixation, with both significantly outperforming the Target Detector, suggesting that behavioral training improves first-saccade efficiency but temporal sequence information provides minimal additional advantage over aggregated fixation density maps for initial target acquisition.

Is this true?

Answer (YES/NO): NO